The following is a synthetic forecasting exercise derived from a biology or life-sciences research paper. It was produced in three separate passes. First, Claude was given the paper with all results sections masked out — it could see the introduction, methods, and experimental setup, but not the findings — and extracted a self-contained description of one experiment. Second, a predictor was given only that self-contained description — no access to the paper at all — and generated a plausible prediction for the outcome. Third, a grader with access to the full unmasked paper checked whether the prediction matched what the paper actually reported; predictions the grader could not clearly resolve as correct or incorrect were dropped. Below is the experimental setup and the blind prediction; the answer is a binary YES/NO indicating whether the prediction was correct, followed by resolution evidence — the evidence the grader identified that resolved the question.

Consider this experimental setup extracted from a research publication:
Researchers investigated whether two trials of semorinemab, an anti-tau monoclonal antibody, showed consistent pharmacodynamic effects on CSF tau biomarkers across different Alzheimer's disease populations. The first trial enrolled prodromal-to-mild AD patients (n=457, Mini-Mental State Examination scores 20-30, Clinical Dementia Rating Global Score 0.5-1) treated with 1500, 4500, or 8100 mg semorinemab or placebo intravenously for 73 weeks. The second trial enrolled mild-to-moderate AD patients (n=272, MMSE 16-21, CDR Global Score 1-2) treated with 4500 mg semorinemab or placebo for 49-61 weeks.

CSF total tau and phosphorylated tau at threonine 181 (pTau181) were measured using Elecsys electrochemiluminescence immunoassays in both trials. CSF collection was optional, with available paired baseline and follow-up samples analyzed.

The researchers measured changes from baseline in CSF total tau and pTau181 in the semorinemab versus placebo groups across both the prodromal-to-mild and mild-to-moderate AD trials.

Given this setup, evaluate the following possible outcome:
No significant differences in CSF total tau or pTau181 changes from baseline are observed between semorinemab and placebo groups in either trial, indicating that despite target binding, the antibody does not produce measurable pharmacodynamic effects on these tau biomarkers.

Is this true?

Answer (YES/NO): NO